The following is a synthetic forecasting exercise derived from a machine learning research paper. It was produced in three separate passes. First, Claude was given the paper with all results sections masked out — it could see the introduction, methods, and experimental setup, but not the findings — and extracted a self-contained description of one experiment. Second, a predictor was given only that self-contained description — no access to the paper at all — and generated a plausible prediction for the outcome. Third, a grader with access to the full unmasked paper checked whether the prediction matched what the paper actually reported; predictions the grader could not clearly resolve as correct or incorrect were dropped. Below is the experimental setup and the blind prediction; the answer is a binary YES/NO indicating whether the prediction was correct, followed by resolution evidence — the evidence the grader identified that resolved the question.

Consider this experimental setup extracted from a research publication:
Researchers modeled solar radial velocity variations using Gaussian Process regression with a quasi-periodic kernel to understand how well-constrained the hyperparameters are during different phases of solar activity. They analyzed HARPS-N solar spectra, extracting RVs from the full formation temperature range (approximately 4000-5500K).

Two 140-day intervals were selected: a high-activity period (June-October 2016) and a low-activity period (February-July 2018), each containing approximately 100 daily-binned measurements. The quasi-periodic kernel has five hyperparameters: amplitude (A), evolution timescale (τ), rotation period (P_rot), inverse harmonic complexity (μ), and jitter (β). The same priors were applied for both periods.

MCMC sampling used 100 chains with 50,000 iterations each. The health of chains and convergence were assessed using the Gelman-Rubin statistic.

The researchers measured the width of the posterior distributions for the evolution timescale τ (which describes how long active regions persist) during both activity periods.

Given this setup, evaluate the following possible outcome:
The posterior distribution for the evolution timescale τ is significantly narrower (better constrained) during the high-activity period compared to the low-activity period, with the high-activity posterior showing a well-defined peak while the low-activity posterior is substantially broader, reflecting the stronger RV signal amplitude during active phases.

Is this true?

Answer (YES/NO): NO